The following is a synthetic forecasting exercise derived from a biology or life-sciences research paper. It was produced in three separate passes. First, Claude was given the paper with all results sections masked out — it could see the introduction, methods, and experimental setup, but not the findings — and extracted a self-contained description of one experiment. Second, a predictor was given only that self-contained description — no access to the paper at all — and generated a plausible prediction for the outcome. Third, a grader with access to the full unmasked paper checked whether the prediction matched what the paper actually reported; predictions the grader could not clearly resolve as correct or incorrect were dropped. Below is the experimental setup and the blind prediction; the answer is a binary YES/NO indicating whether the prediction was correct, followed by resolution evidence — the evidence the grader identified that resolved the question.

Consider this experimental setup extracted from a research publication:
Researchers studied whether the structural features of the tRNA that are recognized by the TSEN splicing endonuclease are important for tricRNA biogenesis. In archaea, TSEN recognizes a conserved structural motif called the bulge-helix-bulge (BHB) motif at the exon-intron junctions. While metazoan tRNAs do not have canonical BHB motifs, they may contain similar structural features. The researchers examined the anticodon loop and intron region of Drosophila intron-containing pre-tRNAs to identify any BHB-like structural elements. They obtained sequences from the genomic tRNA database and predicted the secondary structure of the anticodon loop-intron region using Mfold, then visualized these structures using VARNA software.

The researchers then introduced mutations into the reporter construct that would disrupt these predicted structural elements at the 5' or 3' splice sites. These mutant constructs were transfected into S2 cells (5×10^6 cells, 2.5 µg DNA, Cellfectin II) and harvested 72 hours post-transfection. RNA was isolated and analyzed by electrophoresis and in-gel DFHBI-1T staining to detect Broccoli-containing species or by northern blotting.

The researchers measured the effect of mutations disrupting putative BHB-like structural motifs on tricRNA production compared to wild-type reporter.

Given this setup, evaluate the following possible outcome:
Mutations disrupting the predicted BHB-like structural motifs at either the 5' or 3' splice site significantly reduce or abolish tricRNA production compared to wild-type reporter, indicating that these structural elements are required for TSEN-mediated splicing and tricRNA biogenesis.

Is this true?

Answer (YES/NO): YES